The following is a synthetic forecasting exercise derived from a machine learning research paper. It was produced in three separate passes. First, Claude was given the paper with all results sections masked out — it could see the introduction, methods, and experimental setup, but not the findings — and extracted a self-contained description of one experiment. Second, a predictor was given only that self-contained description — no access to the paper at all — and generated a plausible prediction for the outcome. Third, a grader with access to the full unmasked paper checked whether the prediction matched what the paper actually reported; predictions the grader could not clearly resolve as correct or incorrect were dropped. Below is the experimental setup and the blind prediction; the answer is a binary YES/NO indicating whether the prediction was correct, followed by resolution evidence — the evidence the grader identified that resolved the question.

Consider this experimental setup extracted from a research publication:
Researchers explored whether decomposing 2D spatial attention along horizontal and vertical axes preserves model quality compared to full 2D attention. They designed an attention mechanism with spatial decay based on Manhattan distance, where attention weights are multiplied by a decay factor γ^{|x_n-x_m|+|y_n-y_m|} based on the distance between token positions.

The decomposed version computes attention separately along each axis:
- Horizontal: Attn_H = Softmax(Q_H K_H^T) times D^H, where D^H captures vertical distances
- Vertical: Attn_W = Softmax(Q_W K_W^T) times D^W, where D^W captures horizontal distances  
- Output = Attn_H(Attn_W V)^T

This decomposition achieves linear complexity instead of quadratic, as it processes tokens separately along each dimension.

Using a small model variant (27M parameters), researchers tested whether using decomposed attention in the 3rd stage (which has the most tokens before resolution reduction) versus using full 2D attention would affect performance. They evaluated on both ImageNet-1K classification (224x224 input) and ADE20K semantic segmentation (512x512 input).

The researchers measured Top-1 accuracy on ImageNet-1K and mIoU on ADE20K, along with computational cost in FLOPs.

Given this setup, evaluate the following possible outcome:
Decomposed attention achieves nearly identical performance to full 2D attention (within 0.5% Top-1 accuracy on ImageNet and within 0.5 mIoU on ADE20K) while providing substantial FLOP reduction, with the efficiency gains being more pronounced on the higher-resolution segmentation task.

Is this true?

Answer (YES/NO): YES